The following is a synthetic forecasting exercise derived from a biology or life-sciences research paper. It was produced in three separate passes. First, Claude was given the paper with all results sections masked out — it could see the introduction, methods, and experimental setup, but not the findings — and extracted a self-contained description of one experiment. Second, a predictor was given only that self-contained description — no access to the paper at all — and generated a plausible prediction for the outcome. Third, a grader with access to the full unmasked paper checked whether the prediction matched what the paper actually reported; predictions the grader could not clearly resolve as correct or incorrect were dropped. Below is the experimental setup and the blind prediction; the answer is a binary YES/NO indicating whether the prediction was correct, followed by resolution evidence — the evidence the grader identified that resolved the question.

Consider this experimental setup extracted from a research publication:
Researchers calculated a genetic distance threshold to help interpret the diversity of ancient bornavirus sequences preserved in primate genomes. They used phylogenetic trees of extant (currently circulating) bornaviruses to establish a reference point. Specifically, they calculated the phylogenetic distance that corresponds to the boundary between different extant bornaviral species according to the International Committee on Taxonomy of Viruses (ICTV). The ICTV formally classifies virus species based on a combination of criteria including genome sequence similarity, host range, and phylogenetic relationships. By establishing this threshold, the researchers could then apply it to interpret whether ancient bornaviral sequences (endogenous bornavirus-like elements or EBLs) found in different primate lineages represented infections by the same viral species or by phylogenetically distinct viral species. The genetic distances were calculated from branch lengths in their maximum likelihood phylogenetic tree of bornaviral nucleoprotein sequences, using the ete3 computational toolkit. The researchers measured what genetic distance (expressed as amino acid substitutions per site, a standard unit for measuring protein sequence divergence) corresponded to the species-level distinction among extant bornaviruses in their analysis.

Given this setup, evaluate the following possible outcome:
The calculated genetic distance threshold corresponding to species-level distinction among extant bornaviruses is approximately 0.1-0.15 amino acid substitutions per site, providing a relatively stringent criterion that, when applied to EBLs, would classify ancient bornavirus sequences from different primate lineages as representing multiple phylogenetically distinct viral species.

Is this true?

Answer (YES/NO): NO